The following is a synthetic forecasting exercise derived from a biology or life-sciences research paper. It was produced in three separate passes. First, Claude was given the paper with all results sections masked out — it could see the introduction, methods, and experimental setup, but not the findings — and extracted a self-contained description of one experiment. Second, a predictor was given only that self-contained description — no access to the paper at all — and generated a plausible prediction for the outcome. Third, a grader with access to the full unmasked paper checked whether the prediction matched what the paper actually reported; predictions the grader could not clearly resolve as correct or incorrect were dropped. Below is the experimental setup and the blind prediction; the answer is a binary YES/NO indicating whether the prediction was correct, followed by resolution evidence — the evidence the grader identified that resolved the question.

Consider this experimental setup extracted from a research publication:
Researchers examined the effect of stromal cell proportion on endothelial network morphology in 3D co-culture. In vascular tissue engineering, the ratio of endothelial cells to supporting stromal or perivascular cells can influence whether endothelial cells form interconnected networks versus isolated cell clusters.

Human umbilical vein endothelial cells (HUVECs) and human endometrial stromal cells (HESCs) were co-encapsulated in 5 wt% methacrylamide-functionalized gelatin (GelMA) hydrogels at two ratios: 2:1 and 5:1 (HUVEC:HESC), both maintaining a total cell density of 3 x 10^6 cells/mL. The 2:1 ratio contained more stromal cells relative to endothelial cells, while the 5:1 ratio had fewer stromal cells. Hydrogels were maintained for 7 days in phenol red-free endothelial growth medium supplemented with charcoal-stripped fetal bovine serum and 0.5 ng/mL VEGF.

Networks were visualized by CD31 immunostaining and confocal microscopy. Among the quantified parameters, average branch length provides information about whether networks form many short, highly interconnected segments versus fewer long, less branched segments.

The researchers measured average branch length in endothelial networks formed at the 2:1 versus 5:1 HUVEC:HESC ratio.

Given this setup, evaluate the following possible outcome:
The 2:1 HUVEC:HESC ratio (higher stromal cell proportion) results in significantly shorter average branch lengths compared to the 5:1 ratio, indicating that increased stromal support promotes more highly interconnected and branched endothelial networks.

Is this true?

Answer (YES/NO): NO